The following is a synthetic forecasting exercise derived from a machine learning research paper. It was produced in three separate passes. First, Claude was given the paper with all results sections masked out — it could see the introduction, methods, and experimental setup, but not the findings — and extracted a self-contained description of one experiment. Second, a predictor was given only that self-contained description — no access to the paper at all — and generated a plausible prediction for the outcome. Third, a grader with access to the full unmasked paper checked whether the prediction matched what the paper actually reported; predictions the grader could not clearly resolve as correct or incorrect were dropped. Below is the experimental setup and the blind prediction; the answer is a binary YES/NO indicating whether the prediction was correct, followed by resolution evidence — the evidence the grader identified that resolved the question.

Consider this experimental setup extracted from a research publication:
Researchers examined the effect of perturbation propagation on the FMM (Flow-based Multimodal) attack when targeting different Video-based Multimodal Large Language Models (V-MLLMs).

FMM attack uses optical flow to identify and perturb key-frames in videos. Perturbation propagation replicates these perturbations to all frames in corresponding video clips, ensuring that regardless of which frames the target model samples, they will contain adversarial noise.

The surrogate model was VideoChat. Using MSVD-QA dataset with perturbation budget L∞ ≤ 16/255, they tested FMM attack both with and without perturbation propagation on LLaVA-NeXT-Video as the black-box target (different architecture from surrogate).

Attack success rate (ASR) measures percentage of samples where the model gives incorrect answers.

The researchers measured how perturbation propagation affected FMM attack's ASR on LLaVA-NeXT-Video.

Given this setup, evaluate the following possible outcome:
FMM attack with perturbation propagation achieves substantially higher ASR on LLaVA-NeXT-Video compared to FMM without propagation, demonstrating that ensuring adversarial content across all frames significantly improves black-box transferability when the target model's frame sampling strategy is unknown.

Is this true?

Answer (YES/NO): YES